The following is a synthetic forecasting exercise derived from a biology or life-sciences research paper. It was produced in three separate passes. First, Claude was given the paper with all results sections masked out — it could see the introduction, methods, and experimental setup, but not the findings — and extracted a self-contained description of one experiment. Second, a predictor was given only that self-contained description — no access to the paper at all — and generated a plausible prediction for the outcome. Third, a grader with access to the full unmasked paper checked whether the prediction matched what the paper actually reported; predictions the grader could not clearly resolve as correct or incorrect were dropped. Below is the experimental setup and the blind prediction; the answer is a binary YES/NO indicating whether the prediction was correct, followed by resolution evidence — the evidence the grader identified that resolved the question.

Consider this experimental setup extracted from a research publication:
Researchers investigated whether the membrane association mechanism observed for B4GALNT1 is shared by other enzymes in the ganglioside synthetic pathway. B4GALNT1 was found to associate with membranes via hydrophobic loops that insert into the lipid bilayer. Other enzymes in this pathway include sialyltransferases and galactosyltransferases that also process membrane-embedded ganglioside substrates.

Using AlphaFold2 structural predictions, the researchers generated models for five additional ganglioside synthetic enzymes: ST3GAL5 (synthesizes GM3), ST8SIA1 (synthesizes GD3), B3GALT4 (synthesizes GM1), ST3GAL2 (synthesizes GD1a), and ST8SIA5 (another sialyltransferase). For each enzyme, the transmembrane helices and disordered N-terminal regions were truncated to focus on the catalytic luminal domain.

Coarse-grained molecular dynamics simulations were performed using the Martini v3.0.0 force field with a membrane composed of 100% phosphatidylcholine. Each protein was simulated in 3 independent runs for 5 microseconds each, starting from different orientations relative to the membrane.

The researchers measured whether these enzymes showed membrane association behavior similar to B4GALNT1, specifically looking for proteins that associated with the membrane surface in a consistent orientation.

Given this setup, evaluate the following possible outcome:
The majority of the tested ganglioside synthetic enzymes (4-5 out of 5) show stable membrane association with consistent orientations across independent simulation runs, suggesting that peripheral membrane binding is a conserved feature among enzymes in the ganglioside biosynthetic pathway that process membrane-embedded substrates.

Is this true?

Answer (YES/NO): NO